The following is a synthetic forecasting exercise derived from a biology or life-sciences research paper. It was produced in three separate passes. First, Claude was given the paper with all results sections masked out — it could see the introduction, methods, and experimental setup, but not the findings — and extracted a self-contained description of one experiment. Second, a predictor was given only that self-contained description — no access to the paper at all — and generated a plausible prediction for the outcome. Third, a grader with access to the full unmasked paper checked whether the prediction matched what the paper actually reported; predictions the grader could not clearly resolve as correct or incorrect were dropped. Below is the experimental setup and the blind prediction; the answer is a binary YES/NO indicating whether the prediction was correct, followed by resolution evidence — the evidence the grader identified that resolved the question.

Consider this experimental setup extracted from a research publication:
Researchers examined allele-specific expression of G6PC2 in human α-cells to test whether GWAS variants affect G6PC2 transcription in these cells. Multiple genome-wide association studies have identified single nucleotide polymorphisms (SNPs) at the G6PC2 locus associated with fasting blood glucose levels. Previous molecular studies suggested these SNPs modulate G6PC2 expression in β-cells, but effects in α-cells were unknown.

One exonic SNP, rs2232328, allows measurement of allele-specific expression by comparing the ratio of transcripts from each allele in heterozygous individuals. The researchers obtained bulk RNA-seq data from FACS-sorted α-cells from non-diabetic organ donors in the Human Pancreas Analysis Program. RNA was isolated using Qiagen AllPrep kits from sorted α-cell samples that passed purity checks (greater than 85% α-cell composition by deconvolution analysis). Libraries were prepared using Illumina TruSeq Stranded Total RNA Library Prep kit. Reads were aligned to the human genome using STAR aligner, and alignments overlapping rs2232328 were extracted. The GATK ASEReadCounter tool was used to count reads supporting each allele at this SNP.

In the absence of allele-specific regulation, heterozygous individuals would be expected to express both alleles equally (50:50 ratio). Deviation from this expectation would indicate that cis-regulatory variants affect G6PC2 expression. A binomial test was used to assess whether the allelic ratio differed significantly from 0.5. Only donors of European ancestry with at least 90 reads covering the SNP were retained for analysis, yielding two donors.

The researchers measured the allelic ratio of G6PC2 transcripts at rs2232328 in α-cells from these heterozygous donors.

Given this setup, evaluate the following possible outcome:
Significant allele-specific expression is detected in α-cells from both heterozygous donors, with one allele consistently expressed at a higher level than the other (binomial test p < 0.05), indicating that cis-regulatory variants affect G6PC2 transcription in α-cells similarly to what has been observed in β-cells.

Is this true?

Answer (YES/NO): YES